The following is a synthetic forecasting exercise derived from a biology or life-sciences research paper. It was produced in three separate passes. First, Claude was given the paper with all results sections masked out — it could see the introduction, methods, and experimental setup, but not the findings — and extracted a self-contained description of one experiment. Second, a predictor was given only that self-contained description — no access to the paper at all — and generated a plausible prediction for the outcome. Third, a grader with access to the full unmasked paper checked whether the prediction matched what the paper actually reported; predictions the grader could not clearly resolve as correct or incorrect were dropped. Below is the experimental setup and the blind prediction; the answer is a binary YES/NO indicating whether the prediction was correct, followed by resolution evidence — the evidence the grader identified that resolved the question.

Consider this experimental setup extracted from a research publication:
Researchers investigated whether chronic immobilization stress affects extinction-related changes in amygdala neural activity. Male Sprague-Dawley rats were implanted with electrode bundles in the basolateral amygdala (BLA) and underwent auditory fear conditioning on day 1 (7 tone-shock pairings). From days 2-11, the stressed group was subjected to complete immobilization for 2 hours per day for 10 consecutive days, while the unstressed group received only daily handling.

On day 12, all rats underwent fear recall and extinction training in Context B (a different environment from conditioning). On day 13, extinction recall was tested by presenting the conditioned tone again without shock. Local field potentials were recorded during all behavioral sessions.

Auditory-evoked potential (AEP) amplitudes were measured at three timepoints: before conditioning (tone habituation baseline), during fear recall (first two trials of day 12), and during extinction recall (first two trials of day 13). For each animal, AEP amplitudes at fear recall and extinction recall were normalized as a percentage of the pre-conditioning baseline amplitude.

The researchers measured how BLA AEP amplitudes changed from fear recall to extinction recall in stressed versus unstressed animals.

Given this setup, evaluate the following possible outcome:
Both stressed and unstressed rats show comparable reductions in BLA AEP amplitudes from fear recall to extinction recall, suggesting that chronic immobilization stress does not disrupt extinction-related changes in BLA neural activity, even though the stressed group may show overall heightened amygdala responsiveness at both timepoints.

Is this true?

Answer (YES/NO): NO